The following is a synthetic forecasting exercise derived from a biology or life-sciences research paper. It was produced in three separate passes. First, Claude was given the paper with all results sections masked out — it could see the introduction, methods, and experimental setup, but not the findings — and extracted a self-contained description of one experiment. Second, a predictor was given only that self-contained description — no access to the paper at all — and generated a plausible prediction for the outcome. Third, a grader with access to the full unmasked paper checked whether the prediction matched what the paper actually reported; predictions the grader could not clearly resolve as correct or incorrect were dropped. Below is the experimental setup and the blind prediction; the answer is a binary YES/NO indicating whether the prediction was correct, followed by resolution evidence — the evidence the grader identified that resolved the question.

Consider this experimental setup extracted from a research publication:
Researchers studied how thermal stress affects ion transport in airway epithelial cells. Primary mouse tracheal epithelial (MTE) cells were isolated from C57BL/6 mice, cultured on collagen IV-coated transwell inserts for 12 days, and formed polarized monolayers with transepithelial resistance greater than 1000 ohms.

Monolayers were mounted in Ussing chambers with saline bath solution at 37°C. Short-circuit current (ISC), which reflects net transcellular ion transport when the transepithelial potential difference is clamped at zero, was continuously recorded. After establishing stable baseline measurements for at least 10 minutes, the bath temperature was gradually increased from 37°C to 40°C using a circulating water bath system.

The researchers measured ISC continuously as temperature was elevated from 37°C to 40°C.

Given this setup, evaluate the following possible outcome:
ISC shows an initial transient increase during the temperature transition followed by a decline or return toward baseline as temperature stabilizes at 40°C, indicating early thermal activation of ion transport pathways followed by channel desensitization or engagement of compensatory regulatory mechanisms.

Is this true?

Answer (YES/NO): YES